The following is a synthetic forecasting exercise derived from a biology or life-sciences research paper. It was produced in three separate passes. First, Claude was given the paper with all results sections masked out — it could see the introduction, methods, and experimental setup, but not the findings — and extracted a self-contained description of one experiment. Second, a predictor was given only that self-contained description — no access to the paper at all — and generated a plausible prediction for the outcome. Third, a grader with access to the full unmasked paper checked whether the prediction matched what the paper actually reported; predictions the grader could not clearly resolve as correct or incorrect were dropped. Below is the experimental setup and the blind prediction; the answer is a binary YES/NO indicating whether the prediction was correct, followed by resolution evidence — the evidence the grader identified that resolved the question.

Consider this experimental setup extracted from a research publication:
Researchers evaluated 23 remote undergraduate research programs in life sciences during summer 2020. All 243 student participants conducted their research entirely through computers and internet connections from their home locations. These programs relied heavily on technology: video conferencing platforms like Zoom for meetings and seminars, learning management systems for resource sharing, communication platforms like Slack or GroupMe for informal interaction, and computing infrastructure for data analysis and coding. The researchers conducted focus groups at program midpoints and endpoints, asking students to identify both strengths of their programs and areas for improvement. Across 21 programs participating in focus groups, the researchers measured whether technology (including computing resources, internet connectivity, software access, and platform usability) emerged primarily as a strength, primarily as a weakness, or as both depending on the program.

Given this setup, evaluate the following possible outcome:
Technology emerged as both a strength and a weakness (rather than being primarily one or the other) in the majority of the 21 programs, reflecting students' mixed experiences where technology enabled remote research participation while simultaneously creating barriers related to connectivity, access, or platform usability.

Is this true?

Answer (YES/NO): NO